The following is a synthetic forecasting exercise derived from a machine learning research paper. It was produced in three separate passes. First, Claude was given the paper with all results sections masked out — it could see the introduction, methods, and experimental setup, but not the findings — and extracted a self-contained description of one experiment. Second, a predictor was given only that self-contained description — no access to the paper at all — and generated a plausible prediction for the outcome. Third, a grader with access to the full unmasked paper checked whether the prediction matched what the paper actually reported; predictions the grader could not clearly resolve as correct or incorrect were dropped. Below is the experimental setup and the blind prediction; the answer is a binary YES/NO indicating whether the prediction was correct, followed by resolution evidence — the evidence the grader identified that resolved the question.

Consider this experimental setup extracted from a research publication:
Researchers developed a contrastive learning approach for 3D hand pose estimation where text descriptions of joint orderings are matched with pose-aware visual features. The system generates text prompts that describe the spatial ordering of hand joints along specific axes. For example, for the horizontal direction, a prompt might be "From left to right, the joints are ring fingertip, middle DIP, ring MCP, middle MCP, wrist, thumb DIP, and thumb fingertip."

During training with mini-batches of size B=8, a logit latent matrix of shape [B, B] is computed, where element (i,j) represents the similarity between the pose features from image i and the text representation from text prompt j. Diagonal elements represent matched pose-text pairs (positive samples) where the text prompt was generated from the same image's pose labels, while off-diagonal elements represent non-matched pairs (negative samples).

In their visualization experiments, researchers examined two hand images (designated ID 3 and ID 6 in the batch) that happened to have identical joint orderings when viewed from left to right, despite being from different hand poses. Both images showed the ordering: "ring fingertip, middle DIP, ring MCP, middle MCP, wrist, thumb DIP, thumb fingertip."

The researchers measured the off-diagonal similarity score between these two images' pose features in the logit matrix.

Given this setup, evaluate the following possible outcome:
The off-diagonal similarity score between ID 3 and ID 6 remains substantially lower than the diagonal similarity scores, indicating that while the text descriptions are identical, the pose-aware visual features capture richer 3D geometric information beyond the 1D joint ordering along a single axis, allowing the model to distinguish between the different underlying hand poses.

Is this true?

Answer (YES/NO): NO